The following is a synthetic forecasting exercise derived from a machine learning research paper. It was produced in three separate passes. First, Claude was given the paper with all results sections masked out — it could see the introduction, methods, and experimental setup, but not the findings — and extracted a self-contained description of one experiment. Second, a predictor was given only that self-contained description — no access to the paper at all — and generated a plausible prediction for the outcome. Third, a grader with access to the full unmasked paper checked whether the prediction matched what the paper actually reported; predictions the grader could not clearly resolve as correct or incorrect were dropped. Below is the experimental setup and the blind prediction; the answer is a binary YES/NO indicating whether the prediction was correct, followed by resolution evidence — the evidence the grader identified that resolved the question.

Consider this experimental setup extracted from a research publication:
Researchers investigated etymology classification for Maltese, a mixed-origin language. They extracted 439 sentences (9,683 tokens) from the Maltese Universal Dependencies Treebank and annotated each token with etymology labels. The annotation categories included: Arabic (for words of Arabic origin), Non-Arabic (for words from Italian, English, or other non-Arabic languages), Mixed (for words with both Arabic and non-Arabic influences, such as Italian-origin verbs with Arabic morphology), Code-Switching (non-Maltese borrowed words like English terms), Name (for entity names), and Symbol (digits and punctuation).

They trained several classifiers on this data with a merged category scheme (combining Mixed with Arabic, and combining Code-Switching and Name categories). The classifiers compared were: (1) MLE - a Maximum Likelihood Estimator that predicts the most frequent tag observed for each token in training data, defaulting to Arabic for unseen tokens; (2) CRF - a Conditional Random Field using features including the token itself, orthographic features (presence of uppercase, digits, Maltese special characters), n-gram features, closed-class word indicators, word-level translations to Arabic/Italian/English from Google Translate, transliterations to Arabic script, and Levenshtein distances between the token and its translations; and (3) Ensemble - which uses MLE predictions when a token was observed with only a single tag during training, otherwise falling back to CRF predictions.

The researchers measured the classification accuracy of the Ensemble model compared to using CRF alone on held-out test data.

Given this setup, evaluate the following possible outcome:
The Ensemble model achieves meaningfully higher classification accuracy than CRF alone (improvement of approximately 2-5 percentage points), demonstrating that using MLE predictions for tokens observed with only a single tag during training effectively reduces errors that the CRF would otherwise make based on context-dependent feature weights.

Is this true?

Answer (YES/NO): NO